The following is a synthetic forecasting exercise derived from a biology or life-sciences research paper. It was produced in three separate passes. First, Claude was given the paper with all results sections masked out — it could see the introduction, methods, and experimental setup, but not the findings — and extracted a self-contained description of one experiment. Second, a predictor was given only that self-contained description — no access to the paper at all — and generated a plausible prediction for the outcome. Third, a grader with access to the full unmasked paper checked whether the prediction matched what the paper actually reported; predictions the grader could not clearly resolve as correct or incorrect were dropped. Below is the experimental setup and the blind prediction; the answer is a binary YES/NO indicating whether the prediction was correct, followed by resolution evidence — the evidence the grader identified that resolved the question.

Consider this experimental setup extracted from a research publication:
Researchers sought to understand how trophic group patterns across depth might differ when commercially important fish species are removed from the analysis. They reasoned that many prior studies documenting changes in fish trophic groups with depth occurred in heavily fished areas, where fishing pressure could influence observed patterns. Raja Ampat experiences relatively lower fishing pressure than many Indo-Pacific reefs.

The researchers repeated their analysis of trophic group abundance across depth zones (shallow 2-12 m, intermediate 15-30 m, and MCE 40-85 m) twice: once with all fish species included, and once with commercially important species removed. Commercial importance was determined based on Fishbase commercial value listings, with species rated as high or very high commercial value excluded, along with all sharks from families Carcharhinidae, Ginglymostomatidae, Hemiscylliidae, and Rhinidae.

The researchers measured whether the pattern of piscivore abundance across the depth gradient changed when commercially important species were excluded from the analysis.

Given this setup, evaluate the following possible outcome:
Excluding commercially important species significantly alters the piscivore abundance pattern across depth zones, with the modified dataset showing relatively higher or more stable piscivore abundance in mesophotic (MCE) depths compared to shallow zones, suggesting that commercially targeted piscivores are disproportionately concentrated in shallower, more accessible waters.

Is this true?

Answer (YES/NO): NO